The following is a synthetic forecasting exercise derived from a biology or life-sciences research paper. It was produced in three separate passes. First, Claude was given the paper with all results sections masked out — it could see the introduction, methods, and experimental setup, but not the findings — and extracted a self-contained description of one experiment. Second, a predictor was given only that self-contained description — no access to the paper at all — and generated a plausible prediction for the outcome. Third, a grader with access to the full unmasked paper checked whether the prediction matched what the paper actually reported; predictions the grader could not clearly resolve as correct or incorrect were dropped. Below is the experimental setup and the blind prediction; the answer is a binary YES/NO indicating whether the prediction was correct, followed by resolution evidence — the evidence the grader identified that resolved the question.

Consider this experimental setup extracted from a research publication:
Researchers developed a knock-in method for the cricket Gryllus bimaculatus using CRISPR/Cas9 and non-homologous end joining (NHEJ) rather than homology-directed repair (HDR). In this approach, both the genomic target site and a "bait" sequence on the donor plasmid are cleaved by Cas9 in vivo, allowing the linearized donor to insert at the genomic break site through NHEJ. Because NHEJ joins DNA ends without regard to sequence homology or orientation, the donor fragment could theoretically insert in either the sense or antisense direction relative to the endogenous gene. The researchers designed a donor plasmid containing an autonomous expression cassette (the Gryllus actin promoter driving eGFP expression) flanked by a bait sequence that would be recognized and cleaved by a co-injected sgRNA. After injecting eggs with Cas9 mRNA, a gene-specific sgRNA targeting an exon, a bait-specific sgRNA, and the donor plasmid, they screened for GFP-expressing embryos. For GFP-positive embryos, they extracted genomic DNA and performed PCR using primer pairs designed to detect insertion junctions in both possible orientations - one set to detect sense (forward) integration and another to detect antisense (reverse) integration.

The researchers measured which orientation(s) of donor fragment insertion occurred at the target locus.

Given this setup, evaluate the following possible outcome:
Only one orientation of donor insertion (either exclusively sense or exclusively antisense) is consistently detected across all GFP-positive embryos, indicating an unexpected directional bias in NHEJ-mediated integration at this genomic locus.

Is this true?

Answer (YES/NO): NO